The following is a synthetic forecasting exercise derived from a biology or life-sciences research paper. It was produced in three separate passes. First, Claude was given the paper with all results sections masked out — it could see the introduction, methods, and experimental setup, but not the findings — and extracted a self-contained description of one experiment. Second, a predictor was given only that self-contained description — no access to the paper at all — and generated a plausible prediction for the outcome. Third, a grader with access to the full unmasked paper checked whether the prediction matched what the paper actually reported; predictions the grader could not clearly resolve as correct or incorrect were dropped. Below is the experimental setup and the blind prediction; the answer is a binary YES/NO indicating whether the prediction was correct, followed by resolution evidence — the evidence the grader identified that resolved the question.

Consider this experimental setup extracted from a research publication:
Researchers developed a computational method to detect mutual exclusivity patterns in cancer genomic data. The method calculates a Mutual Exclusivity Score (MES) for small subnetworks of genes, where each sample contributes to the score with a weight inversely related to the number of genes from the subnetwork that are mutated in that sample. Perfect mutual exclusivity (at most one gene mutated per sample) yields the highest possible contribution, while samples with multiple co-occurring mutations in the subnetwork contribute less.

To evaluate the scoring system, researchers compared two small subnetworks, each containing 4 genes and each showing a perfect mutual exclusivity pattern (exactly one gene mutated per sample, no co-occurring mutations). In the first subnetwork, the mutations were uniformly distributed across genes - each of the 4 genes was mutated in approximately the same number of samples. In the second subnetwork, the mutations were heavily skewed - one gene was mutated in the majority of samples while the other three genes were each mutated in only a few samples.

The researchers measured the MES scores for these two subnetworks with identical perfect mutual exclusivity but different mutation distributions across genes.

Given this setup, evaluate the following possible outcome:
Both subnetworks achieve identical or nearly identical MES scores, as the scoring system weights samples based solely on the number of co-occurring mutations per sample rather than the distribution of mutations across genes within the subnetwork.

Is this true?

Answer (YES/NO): NO